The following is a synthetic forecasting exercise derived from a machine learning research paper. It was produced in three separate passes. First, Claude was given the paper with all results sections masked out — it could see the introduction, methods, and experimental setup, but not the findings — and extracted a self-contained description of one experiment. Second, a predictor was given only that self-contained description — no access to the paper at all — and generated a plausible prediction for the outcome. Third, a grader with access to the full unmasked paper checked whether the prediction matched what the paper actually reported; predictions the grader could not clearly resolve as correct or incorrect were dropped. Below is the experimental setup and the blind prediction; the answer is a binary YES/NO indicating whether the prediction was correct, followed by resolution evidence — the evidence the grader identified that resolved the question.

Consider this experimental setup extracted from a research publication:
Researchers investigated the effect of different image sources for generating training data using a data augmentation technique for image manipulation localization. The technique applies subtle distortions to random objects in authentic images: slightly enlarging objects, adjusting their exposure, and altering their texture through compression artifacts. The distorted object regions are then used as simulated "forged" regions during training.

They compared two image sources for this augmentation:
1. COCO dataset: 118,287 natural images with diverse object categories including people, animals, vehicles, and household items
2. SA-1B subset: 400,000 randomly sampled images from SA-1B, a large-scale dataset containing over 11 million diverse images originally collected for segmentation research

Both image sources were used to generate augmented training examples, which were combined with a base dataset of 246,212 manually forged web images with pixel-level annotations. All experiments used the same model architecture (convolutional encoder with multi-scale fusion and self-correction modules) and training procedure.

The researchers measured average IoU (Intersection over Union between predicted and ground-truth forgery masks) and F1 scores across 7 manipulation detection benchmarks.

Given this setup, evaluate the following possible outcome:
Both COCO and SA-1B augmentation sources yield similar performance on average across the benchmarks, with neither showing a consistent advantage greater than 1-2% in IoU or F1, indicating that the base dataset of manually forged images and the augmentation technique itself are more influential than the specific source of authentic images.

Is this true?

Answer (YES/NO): YES